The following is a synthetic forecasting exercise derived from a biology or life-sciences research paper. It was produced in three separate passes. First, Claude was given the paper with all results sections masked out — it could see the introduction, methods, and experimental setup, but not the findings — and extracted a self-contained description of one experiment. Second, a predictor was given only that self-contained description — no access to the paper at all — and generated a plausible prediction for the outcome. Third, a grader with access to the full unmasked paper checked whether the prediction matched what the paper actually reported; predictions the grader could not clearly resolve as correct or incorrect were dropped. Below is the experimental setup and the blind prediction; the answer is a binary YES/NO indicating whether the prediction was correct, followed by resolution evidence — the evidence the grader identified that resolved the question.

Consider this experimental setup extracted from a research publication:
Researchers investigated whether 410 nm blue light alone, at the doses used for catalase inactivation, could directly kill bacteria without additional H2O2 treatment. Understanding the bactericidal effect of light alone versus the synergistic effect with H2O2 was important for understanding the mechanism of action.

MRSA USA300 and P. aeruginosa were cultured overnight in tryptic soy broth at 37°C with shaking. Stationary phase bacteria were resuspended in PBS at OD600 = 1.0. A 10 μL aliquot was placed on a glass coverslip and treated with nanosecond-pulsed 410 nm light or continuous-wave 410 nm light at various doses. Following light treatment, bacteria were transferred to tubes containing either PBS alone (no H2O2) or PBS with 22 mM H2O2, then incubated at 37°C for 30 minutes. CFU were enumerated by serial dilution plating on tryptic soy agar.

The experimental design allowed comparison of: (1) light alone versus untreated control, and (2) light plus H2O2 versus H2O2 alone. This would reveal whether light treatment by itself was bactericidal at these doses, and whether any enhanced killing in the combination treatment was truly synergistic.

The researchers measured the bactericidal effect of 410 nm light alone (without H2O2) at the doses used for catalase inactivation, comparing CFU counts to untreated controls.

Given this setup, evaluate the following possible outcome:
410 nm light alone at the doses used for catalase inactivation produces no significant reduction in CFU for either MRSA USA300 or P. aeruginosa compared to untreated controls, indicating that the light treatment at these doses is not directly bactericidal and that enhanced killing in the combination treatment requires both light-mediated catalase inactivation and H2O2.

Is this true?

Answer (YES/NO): YES